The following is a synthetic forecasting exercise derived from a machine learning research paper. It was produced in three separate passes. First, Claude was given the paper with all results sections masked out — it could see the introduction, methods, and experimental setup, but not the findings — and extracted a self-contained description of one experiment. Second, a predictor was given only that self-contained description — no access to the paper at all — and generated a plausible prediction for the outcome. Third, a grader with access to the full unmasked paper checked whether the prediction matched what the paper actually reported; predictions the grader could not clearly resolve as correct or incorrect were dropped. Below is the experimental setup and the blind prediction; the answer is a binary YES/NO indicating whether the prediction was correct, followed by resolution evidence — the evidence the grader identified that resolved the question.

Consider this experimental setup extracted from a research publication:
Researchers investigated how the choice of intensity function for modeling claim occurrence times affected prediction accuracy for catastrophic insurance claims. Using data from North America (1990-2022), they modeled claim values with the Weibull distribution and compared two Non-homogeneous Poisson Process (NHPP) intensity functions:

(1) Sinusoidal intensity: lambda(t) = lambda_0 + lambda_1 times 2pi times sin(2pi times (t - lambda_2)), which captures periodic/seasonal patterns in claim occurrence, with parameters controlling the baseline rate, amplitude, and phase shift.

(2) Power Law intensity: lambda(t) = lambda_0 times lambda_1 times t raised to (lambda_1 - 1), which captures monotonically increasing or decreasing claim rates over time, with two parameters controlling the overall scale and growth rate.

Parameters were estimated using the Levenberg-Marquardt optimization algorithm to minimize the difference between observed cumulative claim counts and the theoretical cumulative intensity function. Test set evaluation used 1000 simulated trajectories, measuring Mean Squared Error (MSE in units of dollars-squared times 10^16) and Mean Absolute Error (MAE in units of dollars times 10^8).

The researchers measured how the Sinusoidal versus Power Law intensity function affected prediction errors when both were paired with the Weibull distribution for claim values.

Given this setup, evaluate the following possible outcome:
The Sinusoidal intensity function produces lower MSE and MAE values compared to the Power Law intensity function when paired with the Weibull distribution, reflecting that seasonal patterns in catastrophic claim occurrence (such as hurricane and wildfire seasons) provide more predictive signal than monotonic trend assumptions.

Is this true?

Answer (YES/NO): NO